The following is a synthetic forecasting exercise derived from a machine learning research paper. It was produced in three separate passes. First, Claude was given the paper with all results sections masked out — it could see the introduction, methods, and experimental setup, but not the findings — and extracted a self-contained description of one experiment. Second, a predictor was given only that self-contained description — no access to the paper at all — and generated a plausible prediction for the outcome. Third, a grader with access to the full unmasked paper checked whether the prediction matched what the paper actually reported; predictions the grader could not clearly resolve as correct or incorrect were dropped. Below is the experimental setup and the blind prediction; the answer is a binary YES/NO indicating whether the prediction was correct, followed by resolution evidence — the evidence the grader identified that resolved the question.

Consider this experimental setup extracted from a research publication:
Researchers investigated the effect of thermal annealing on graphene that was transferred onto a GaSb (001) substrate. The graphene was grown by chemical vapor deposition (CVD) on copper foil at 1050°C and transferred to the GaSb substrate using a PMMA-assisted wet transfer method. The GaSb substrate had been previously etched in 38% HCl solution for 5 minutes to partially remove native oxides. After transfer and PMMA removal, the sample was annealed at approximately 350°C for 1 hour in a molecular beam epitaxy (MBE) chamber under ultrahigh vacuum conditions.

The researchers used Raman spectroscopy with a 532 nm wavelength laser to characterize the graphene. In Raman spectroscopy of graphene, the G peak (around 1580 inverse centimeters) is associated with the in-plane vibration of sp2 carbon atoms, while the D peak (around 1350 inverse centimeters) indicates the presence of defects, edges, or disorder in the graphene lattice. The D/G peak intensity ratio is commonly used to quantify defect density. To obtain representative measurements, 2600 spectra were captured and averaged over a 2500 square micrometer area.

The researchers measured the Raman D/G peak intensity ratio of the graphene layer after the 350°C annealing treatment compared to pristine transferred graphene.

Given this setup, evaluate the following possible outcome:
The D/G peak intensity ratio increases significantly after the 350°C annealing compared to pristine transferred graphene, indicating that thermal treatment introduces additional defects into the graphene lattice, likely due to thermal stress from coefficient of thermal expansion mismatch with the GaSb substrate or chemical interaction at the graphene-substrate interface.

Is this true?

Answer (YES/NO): NO